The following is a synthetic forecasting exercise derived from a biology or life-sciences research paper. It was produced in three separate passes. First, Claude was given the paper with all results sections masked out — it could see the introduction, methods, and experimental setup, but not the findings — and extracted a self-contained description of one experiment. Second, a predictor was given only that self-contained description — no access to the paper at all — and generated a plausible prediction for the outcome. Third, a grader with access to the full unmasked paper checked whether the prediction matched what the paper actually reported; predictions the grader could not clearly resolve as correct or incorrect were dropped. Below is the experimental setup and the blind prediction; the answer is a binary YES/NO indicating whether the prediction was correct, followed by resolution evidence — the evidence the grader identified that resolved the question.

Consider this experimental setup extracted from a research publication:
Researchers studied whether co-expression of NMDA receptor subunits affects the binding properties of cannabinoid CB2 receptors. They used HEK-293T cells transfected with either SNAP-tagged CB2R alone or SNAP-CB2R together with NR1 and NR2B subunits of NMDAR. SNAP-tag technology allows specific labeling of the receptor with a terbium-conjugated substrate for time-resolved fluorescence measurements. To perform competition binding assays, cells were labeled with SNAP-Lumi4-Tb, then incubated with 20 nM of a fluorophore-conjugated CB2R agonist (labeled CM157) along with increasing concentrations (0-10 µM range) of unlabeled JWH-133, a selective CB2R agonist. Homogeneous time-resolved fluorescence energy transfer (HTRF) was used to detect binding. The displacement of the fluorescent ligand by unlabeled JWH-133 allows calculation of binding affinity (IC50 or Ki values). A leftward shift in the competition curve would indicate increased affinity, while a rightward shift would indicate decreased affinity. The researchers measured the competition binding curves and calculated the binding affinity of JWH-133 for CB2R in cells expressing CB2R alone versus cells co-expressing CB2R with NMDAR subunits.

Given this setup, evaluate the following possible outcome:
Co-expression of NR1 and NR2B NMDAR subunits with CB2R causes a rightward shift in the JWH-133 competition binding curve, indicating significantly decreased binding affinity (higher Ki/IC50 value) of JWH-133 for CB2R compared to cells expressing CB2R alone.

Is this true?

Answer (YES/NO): NO